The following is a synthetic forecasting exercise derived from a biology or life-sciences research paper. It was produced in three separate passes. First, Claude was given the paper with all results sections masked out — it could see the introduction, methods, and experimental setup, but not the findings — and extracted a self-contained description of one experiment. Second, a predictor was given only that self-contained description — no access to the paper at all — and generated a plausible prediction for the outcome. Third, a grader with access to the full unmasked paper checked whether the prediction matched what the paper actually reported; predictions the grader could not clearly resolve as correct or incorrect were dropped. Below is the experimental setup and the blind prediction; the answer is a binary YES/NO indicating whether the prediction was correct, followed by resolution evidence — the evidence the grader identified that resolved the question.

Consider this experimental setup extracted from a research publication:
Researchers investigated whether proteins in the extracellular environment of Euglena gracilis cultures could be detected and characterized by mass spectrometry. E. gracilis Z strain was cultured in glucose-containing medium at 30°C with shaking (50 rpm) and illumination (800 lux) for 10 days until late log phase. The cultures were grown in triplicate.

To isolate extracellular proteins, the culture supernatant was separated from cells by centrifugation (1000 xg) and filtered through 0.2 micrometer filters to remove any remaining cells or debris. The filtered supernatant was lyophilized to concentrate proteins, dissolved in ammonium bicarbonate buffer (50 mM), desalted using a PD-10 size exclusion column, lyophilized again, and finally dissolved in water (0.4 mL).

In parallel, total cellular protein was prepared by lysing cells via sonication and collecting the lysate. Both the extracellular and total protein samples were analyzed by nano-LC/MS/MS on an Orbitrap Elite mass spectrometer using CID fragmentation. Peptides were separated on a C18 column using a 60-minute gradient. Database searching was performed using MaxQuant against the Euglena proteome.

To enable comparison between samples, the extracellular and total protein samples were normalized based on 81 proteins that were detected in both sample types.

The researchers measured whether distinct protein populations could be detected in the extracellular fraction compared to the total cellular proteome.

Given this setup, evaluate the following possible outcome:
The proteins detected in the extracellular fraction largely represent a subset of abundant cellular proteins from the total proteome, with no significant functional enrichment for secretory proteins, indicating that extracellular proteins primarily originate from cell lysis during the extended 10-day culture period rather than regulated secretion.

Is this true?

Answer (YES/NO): NO